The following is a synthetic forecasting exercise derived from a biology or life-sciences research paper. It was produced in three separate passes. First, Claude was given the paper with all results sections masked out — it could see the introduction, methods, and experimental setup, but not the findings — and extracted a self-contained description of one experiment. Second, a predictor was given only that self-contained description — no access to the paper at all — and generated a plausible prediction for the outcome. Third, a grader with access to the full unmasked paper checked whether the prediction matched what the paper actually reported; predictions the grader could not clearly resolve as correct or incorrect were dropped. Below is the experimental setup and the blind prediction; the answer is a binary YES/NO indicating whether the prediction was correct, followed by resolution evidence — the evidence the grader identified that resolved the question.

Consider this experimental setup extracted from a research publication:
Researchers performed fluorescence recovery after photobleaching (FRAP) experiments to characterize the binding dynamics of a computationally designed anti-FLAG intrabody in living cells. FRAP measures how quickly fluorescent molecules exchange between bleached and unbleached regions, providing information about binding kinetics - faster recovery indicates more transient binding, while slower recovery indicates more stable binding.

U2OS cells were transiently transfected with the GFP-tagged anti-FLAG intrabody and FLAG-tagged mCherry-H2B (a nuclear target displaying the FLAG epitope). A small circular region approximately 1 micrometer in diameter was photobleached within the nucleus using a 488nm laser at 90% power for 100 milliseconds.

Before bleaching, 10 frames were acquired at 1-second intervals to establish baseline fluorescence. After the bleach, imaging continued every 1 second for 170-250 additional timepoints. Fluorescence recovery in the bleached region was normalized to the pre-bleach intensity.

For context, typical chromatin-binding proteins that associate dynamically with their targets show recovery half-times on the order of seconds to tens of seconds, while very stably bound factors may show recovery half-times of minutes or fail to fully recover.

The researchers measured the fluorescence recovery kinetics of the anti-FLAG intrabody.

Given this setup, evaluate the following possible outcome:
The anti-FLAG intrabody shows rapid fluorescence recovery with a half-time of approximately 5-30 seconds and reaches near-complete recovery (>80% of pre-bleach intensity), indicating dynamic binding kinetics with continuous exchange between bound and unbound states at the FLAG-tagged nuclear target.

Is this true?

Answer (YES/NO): NO